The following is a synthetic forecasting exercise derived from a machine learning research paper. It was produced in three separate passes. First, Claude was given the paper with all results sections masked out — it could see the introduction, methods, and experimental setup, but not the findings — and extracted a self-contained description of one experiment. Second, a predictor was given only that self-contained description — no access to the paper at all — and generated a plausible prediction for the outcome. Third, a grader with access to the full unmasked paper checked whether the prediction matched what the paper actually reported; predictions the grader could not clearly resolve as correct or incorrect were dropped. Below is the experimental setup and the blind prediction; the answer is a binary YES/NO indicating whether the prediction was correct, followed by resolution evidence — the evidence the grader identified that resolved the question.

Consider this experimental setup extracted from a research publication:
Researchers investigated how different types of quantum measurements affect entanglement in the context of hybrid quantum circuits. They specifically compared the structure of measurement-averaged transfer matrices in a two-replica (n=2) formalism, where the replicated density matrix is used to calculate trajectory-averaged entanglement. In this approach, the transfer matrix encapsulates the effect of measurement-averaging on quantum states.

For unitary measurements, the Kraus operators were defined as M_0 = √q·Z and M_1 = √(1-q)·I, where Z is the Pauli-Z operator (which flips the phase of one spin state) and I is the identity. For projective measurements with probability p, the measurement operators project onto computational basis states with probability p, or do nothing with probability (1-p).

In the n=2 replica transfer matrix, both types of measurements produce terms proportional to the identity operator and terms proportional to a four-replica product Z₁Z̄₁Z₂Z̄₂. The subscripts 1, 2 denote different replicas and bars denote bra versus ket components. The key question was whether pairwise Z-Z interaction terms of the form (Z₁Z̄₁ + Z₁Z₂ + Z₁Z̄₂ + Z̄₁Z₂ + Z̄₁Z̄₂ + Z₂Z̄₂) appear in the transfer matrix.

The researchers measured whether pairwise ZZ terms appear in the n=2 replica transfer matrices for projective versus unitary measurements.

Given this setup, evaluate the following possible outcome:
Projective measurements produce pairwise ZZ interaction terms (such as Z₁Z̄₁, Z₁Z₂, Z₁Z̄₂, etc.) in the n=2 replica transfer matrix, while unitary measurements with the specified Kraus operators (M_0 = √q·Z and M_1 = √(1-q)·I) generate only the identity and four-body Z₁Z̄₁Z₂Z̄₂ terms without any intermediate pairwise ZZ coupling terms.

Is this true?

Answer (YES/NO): YES